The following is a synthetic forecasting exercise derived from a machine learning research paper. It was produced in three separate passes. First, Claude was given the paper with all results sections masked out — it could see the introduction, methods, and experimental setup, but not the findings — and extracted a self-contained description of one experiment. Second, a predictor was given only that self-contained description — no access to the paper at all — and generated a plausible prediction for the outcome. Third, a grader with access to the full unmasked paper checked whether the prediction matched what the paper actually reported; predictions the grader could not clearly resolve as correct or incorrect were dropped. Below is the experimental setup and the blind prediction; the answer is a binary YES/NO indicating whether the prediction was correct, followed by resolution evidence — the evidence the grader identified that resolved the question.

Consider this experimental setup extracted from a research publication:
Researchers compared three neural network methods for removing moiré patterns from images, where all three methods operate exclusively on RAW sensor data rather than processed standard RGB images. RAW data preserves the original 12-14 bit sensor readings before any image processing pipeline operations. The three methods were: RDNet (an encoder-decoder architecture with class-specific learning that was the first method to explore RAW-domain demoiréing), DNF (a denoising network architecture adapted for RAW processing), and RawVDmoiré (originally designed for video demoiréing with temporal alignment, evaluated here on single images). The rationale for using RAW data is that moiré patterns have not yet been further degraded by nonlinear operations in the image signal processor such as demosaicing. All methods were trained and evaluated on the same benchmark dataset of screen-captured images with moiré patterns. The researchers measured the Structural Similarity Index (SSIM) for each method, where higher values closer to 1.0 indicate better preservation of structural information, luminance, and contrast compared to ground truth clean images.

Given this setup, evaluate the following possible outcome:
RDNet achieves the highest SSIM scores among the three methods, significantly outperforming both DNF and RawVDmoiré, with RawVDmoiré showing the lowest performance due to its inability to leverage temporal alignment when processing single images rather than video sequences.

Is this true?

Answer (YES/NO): NO